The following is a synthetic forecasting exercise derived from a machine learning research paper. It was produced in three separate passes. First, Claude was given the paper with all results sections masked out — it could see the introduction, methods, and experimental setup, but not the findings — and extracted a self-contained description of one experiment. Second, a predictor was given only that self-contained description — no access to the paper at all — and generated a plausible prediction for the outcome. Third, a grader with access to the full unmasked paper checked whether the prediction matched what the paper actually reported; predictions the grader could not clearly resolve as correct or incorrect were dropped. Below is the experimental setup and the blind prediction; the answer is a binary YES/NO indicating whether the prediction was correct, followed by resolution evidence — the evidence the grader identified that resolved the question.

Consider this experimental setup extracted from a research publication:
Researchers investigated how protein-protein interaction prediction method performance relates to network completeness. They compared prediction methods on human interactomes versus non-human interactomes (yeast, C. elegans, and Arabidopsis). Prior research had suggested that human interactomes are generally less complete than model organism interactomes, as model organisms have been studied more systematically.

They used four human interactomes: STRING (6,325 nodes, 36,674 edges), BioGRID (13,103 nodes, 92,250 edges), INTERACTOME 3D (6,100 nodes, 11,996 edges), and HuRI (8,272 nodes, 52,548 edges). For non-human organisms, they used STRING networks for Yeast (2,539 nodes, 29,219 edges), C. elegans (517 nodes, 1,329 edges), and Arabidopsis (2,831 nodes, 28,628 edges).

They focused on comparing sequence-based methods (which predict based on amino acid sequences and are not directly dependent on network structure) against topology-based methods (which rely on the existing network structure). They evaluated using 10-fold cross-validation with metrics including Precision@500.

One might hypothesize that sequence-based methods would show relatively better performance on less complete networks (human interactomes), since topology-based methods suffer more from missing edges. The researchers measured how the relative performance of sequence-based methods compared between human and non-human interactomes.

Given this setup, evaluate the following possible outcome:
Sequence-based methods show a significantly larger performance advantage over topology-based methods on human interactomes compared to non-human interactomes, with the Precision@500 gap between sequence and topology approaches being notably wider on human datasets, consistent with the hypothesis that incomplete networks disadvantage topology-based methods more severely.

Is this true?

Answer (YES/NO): NO